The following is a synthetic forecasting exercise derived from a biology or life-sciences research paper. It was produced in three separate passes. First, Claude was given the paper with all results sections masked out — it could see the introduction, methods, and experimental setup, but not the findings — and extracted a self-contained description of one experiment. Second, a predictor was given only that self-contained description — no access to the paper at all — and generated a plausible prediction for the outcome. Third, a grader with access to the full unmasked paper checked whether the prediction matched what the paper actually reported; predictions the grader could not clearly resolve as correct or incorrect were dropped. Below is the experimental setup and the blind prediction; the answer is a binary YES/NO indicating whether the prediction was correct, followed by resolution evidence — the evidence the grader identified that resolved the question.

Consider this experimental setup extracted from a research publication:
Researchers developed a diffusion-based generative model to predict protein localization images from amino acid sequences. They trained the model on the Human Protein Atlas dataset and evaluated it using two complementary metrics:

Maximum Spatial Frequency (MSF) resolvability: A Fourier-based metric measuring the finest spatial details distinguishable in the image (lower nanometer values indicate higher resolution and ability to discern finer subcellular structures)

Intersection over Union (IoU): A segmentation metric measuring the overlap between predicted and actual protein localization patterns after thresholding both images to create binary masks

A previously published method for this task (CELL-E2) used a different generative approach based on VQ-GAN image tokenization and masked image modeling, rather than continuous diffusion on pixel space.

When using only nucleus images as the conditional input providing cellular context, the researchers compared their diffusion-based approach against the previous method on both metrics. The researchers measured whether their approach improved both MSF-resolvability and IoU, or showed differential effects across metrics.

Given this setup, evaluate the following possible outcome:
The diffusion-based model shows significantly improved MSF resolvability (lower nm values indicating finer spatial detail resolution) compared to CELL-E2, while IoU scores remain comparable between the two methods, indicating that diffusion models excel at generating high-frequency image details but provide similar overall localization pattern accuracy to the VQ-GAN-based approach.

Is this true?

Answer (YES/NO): YES